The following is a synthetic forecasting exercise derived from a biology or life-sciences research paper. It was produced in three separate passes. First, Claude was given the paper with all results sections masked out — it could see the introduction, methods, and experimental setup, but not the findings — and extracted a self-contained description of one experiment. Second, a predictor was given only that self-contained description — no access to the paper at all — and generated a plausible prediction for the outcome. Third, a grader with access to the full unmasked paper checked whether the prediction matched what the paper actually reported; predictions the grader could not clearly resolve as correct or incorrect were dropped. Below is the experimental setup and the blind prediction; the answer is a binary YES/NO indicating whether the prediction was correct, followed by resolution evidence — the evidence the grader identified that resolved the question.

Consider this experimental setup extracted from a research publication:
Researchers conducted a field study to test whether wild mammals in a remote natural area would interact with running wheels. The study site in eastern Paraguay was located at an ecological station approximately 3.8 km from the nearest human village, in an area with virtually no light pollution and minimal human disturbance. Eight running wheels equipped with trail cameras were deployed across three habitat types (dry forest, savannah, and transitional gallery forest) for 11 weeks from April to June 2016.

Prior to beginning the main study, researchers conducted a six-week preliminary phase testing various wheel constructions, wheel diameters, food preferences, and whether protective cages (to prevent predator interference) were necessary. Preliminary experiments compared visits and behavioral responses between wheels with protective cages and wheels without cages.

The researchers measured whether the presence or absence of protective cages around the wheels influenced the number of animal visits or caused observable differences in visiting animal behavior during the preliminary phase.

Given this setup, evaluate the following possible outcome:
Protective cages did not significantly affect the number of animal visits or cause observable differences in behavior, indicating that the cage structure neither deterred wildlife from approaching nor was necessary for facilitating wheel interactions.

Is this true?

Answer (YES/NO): YES